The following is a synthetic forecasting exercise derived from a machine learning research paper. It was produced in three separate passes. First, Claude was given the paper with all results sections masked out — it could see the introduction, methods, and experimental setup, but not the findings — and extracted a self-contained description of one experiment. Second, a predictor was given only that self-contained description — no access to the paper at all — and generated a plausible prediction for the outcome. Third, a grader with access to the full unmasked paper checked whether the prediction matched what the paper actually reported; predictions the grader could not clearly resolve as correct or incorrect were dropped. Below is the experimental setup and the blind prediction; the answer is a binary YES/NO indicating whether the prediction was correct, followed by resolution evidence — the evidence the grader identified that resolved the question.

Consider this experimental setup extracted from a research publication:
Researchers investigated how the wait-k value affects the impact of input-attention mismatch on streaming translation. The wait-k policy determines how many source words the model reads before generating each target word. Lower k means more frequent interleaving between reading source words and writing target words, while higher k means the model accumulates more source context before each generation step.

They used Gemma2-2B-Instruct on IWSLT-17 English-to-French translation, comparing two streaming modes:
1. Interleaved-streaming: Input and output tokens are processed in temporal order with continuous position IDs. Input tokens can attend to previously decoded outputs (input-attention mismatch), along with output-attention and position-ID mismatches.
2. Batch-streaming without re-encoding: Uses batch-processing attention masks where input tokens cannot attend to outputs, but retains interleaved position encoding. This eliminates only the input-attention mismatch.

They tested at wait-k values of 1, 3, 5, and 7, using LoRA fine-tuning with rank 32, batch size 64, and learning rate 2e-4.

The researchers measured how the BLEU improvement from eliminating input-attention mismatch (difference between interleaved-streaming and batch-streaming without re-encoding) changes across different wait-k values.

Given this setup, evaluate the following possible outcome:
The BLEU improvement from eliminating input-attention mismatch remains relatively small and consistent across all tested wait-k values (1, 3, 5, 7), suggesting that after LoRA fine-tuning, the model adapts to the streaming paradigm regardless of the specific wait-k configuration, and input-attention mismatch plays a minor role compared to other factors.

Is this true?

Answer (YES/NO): NO